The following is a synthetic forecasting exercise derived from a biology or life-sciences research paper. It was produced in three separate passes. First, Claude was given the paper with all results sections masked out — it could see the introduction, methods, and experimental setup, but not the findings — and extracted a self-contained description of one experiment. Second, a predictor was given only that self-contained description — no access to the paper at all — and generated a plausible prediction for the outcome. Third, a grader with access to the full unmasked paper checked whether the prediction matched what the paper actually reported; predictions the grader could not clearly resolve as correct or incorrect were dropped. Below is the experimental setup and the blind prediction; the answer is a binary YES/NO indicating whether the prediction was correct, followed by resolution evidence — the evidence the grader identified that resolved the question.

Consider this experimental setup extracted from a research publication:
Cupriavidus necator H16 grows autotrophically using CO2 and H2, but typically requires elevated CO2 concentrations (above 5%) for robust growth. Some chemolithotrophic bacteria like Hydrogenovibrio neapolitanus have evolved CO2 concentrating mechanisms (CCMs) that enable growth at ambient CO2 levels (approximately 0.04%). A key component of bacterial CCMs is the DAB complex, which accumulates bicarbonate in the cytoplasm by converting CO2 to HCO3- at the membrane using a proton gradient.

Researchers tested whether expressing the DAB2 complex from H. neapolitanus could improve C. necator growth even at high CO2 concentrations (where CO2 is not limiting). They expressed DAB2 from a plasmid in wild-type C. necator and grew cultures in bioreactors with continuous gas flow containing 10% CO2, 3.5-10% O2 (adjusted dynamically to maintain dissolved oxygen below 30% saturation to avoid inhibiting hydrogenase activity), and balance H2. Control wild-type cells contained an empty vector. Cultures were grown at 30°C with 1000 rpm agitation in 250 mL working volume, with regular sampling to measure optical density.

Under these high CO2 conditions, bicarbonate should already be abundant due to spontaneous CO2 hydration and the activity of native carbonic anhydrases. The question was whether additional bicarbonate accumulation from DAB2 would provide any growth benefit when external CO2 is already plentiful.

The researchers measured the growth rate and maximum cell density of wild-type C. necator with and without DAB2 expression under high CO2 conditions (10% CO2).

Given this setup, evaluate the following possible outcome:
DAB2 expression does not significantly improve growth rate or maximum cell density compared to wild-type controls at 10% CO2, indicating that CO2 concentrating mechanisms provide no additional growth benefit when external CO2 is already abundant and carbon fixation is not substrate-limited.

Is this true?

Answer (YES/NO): YES